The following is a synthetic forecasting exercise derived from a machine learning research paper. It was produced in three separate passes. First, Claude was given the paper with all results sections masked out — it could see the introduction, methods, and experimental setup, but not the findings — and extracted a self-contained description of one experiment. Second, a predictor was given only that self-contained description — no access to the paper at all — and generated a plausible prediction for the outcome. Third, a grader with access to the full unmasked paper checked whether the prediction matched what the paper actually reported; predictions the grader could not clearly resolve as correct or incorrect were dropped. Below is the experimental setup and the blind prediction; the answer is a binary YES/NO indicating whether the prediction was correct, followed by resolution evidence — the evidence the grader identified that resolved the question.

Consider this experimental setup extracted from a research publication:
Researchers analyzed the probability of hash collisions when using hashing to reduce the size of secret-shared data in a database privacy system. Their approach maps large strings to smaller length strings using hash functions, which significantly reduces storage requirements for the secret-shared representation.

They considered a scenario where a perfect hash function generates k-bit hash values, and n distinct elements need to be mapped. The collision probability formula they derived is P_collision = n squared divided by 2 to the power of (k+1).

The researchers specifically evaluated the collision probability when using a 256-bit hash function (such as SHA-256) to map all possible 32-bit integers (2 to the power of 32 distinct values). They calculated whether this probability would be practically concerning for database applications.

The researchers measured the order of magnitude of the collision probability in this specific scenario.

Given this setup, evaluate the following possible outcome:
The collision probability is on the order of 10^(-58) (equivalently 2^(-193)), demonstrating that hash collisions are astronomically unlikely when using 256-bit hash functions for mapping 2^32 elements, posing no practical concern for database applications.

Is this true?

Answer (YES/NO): YES